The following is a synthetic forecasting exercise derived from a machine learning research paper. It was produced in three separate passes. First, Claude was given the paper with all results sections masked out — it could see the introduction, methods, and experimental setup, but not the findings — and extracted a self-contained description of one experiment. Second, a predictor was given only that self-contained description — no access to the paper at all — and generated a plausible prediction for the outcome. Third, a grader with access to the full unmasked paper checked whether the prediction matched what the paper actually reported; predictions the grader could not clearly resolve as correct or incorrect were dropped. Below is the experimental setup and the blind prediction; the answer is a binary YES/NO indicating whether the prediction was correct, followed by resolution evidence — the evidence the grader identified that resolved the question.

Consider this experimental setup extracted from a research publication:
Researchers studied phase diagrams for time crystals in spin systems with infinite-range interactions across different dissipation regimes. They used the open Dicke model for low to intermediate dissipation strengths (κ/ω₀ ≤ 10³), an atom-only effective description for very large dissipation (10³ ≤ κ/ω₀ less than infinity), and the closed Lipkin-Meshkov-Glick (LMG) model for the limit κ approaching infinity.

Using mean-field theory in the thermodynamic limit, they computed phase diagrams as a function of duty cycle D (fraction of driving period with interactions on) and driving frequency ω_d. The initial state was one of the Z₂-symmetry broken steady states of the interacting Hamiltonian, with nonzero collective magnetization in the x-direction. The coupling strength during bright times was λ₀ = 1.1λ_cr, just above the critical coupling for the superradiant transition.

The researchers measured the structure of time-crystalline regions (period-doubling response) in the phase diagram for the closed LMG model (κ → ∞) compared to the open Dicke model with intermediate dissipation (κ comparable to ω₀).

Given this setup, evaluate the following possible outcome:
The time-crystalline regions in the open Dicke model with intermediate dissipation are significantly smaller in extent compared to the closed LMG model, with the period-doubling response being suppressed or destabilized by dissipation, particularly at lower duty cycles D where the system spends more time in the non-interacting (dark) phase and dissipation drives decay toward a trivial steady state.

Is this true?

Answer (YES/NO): NO